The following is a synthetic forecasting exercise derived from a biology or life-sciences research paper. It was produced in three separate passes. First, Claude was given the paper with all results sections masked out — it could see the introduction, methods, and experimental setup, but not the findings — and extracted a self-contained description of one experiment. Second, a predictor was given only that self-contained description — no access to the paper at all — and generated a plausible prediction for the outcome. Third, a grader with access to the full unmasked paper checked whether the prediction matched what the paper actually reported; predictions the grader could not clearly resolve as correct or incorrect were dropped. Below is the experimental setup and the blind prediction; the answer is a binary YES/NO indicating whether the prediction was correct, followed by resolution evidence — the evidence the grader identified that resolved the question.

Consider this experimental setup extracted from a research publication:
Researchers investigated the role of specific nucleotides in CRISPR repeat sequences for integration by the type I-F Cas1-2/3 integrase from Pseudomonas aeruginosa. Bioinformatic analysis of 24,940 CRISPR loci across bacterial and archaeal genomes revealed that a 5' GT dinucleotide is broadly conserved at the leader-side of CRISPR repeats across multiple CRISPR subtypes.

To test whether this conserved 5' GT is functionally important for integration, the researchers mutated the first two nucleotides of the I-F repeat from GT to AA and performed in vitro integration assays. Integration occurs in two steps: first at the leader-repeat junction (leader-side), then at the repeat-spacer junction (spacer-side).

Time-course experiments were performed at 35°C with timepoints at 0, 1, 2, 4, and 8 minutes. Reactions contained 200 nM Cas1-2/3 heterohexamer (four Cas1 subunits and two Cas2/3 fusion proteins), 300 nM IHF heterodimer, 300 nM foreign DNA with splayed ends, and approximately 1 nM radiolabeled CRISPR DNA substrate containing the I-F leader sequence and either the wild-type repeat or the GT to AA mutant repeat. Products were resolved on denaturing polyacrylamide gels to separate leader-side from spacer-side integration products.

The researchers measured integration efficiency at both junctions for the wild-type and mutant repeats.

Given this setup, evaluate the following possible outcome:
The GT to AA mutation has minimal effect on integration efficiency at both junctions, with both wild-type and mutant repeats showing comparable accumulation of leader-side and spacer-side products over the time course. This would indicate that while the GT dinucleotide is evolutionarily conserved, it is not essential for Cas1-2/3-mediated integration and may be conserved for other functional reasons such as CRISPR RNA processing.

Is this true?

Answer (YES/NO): NO